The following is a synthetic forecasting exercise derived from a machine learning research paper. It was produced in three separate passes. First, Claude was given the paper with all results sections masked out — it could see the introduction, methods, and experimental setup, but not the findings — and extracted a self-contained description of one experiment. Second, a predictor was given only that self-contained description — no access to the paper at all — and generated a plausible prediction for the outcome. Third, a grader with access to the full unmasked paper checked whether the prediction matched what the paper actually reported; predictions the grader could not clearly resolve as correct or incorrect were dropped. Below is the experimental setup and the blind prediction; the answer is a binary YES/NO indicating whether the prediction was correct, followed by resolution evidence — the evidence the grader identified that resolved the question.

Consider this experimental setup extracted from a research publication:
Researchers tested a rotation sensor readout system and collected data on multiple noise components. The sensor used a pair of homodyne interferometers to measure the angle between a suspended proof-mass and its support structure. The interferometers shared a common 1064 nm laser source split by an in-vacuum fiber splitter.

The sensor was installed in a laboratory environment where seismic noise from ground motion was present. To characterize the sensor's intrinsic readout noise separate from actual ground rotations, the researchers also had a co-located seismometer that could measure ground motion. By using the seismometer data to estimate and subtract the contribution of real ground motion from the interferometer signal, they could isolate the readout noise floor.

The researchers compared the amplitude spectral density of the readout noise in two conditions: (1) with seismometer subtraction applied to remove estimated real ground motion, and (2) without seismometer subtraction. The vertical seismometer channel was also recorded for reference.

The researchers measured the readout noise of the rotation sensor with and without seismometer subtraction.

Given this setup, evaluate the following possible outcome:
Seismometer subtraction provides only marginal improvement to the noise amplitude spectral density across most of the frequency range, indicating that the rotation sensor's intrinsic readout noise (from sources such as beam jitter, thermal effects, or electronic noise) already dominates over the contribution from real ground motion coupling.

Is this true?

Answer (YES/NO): NO